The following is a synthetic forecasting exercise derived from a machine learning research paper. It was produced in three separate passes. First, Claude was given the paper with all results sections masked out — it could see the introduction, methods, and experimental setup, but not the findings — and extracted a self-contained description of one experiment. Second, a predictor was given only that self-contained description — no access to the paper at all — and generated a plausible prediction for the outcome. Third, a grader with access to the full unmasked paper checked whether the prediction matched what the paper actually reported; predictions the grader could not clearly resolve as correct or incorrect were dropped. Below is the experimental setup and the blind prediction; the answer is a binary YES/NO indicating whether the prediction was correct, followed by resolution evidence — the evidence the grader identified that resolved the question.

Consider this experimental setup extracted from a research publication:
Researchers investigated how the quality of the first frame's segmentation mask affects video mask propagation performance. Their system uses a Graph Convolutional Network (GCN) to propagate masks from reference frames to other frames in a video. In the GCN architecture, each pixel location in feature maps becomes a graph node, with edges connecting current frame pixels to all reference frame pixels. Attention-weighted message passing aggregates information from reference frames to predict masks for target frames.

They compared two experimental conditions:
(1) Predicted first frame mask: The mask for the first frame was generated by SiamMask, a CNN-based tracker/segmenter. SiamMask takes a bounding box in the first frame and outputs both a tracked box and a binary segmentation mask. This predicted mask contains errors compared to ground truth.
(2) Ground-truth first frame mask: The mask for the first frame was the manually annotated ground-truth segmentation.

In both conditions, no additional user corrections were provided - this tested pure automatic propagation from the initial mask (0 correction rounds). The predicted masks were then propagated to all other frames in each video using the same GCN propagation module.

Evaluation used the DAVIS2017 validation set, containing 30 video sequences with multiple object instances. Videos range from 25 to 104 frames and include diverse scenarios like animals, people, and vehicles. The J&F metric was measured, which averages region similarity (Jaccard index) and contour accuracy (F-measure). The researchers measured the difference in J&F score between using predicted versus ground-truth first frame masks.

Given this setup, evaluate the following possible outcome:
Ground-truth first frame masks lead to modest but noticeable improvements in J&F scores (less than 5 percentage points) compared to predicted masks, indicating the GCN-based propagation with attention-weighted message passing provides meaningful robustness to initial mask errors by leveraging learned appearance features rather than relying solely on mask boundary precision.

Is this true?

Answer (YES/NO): NO